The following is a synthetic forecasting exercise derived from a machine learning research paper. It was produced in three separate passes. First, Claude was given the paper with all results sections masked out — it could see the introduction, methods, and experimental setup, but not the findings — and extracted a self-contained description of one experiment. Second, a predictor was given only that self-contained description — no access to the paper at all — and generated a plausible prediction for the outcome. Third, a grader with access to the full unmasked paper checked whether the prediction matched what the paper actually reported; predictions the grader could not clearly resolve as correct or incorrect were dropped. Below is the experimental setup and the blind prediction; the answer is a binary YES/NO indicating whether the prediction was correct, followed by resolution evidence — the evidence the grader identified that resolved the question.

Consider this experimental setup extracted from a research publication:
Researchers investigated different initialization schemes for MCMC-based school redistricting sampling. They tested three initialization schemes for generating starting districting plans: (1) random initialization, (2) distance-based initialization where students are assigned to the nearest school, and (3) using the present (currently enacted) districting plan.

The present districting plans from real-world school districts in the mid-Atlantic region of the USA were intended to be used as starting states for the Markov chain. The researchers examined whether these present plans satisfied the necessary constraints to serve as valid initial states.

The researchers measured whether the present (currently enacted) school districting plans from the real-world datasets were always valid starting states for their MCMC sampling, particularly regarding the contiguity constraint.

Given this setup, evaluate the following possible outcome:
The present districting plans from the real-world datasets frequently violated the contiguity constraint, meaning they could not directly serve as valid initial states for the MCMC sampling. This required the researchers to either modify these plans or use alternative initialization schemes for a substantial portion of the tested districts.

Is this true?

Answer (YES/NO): NO